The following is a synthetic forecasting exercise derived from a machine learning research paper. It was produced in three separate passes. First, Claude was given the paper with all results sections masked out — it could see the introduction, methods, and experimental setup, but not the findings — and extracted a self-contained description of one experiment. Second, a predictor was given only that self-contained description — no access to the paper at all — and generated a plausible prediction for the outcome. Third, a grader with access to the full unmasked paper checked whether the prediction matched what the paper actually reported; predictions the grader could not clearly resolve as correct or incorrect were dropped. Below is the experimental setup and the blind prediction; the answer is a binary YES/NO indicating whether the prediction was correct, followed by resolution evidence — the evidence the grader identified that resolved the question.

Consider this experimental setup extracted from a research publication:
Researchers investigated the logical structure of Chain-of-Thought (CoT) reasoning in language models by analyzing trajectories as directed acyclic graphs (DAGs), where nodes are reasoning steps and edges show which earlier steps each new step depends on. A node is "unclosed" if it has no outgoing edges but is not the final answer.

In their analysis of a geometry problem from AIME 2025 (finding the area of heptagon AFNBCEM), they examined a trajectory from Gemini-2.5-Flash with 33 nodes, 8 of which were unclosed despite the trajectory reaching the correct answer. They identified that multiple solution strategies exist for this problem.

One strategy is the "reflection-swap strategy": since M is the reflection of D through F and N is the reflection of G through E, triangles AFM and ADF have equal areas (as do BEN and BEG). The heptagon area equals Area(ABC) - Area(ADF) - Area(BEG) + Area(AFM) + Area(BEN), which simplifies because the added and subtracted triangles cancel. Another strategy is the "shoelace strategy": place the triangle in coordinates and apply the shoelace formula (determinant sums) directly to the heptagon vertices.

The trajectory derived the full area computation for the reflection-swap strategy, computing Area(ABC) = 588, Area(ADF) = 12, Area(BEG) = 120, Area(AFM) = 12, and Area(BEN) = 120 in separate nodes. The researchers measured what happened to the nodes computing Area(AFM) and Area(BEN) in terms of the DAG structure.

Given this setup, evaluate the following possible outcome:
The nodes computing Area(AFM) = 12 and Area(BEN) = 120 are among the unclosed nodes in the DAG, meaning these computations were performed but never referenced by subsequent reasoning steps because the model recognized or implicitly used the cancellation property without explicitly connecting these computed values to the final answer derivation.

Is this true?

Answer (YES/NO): NO